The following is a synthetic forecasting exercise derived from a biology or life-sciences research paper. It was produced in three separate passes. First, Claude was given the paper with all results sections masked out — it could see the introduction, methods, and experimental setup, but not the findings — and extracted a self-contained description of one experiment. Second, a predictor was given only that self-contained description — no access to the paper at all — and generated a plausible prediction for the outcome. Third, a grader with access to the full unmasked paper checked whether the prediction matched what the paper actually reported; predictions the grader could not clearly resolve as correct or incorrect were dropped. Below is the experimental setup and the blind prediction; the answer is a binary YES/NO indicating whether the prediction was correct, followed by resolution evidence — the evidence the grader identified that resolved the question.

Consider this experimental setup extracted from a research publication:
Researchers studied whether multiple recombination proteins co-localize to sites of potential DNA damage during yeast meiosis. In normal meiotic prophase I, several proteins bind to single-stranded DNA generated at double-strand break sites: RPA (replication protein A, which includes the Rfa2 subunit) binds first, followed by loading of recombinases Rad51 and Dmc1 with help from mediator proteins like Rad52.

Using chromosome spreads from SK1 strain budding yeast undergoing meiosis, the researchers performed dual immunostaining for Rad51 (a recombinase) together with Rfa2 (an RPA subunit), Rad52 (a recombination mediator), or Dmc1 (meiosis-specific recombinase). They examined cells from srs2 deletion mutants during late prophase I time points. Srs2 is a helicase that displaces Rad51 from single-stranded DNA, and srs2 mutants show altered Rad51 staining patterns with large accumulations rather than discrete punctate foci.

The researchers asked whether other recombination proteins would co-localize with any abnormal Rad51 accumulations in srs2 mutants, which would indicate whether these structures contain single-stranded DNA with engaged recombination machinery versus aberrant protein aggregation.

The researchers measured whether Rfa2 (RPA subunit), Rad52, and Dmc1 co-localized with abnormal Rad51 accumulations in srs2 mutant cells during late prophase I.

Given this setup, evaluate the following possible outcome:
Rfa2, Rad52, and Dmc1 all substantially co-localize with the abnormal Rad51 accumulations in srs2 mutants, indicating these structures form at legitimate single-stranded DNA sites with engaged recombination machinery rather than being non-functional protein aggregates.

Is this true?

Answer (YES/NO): NO